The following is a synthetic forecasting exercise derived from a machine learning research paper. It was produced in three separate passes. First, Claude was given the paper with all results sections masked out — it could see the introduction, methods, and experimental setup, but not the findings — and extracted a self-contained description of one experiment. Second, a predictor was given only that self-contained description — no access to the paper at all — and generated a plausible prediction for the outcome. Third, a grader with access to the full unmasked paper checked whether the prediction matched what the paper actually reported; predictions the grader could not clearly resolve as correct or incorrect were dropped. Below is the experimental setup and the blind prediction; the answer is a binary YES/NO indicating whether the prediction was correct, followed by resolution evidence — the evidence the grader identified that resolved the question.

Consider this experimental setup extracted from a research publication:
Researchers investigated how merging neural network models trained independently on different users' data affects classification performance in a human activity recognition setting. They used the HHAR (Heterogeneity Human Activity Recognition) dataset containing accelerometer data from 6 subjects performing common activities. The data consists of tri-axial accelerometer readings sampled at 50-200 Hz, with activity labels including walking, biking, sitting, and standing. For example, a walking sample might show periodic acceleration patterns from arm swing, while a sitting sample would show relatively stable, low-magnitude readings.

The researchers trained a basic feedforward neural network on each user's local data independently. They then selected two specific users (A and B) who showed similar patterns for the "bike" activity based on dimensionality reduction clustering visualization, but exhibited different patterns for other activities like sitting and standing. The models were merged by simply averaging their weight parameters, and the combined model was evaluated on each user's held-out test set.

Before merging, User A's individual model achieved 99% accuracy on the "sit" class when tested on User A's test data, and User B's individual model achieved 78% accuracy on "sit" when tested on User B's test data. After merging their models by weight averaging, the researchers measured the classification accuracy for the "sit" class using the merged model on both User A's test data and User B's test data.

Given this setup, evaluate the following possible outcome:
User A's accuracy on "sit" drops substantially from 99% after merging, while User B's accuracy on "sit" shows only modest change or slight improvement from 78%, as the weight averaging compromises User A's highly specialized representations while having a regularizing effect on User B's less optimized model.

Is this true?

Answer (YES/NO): NO